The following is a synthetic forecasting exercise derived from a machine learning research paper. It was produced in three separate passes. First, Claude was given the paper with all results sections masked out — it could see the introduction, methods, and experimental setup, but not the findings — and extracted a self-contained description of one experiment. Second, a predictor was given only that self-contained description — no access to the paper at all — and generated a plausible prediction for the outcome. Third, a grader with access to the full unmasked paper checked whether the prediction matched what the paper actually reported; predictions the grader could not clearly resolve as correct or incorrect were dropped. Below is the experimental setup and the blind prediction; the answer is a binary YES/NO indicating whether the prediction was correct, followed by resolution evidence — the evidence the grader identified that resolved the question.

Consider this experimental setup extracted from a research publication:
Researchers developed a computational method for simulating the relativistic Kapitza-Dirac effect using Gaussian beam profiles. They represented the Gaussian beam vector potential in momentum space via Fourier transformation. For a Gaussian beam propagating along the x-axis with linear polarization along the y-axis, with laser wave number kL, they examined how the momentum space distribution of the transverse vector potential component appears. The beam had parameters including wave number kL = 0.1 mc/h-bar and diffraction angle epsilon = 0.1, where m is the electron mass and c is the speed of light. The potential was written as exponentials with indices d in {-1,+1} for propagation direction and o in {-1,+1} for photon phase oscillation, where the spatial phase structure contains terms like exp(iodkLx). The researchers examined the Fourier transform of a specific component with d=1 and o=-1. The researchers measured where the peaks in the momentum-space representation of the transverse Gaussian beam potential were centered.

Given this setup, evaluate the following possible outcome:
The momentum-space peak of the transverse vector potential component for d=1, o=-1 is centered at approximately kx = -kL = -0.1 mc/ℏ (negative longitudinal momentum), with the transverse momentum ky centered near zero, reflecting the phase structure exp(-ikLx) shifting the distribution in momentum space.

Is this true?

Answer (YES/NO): NO